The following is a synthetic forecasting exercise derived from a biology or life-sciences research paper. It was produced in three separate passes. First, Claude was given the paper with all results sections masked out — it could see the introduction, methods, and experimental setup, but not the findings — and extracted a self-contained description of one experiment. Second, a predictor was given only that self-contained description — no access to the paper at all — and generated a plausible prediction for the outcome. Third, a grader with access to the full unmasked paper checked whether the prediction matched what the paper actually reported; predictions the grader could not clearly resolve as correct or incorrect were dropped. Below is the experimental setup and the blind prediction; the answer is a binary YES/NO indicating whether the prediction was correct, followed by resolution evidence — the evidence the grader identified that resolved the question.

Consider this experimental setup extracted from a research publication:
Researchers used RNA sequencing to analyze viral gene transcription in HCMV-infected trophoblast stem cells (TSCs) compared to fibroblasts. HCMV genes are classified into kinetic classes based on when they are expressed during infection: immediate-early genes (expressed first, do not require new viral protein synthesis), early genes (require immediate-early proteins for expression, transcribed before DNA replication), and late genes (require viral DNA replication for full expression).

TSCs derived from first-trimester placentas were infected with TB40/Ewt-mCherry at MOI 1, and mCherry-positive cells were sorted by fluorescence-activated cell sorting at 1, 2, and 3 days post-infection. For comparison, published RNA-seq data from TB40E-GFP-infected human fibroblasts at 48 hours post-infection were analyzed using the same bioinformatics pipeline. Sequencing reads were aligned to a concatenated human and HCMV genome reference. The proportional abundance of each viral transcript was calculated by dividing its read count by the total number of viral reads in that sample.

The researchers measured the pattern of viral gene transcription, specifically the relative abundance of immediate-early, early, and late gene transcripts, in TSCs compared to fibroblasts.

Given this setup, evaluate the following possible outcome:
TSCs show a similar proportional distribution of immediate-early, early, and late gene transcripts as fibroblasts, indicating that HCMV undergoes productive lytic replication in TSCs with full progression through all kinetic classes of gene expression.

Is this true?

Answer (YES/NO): NO